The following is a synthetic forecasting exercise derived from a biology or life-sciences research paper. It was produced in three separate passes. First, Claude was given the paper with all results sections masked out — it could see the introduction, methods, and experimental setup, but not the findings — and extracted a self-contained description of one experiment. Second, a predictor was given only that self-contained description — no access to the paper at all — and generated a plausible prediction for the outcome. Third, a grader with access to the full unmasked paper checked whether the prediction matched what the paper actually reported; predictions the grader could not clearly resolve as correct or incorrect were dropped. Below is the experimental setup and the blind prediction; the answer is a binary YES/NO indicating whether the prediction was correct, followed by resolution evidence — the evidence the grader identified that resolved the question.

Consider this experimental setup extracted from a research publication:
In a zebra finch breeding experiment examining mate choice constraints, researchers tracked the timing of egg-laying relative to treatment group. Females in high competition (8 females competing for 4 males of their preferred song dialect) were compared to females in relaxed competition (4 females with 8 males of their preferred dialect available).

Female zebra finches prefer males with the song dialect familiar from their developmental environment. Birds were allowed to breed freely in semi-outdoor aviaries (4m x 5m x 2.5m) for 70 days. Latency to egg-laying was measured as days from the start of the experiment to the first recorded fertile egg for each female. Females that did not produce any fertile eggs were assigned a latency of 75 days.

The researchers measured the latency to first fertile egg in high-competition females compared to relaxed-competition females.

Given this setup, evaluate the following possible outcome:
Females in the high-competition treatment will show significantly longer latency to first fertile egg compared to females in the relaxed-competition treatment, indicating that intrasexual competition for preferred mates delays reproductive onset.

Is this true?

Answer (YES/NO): NO